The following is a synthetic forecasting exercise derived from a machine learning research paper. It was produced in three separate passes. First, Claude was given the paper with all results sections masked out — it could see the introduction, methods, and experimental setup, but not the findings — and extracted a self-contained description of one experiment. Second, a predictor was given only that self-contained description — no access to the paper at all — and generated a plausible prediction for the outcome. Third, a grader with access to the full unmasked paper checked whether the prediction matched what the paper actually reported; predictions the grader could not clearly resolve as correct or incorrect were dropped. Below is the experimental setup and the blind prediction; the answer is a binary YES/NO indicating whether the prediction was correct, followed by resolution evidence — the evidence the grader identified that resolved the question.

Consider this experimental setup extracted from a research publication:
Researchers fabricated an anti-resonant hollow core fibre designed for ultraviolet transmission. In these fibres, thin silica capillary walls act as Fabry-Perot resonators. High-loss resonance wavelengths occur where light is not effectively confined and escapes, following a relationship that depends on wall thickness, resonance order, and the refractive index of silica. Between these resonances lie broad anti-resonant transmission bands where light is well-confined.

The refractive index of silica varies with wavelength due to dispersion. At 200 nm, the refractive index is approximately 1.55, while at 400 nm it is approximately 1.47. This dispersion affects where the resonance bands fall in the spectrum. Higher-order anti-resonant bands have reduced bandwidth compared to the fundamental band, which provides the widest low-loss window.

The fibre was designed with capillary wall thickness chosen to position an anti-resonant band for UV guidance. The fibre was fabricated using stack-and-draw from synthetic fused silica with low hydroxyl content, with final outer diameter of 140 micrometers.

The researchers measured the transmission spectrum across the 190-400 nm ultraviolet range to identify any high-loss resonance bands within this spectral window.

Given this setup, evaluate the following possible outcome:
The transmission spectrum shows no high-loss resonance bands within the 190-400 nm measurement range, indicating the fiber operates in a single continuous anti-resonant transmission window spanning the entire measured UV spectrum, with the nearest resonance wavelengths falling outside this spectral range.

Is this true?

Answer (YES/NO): NO